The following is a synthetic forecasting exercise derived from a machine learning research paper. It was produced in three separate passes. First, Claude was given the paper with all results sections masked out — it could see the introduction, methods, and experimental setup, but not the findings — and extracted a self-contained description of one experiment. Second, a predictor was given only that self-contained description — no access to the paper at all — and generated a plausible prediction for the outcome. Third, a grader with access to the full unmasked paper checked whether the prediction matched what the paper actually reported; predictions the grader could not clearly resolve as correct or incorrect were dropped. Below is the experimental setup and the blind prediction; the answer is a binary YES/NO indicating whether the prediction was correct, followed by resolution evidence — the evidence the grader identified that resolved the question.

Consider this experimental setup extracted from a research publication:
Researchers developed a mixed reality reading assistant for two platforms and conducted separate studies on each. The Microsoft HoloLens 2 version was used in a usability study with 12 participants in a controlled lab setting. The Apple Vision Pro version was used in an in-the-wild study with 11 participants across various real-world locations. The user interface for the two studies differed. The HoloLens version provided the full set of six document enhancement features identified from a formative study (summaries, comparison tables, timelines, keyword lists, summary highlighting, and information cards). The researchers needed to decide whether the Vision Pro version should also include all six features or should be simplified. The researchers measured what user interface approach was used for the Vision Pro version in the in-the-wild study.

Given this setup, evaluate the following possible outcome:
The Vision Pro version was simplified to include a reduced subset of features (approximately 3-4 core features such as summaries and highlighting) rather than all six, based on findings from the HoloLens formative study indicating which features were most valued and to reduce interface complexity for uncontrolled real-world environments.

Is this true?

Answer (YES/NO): NO